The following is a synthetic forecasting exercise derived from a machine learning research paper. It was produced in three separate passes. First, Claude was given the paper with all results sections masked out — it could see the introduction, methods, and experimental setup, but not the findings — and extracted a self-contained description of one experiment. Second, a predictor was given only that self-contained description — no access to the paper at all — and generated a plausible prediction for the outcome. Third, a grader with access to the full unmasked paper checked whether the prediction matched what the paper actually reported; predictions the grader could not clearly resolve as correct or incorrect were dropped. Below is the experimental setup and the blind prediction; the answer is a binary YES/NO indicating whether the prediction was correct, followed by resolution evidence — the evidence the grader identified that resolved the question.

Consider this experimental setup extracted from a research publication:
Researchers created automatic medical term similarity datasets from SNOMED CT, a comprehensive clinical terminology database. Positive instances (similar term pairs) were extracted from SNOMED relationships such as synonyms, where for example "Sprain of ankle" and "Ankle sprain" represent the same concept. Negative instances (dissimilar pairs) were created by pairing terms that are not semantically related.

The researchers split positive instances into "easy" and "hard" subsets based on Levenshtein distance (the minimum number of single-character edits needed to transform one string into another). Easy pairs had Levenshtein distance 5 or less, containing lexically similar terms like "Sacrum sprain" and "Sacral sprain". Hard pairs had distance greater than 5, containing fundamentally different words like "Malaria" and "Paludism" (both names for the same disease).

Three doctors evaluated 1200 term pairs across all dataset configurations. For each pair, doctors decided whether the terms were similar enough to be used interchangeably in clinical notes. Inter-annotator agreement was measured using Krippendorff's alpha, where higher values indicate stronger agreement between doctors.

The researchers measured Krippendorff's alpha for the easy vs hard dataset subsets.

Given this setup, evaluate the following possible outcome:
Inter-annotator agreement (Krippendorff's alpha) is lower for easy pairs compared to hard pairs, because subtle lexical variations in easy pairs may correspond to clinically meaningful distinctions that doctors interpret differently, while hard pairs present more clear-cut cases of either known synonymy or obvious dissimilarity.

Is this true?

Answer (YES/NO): NO